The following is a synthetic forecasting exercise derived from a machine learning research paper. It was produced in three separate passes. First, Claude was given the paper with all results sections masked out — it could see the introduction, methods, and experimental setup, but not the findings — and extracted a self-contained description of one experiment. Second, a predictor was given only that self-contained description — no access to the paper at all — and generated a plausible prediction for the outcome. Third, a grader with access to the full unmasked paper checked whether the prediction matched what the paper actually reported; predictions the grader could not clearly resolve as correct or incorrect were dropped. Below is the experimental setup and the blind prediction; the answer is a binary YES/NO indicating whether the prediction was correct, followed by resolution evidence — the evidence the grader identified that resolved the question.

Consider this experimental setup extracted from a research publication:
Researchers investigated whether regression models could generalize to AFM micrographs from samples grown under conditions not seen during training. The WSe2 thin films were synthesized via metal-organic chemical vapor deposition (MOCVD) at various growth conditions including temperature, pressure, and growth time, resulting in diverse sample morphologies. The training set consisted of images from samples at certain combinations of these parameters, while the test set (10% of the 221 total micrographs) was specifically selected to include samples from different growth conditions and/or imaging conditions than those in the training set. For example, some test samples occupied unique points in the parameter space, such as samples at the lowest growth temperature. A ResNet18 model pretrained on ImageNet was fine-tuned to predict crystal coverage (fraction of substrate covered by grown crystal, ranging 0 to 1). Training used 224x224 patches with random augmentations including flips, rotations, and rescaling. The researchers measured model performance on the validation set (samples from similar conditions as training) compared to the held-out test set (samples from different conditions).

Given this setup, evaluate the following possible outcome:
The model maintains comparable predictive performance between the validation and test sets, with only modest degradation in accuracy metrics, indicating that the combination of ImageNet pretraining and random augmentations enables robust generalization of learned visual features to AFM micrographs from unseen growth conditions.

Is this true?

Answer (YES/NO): YES